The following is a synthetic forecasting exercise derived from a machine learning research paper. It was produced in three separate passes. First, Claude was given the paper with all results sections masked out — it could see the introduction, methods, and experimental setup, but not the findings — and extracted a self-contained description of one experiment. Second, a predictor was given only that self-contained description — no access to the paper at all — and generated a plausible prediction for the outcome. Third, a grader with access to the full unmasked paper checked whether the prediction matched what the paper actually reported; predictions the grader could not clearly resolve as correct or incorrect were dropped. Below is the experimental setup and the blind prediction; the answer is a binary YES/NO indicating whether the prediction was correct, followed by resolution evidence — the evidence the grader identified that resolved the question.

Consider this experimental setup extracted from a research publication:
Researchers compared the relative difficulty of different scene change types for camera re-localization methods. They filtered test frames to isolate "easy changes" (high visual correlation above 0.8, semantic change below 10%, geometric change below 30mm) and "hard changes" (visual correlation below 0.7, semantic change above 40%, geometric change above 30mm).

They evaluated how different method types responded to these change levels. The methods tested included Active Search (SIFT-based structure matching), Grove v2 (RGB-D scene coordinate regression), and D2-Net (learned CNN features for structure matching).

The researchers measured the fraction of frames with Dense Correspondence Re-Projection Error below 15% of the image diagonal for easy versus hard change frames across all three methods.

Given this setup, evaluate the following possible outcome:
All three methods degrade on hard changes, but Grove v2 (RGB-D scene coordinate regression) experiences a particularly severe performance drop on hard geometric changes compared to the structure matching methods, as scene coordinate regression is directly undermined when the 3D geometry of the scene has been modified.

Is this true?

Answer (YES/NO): YES